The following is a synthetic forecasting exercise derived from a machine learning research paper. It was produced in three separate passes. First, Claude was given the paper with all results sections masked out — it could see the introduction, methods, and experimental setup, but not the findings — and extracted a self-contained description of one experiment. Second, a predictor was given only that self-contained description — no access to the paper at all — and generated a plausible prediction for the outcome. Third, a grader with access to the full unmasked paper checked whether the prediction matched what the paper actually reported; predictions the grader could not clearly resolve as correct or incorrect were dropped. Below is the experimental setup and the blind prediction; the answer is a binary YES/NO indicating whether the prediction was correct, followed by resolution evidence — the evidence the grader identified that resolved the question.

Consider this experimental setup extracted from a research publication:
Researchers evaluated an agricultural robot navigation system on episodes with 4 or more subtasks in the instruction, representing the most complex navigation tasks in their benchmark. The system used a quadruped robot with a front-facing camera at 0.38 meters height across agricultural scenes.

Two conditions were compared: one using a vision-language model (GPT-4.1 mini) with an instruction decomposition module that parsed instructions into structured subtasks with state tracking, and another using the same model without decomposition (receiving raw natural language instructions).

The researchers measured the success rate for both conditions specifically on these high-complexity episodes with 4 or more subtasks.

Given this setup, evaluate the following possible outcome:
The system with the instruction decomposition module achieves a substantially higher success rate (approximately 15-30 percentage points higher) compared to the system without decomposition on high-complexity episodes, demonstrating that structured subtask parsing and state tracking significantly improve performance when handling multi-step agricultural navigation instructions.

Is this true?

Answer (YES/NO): NO